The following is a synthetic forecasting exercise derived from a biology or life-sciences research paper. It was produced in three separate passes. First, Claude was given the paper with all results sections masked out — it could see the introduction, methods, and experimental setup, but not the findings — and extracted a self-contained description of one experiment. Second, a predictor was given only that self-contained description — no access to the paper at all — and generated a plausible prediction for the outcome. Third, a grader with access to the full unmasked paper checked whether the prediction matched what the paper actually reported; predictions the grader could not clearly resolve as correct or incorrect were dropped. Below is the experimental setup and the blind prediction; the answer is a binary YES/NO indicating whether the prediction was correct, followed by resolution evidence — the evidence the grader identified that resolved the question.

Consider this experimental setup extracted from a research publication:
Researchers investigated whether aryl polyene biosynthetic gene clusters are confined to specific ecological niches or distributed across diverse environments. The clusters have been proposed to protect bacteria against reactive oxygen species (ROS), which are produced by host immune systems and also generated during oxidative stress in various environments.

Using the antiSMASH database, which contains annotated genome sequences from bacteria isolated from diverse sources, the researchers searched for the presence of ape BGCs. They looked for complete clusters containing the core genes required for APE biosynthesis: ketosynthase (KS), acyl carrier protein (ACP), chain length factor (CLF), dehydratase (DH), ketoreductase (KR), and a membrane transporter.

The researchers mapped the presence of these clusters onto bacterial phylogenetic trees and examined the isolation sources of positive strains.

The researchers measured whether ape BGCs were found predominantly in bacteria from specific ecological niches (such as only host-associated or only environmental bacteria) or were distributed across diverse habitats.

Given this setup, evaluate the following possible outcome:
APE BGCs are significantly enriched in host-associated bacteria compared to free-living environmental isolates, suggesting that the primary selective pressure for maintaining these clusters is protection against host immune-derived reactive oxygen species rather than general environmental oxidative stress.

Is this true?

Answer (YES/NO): NO